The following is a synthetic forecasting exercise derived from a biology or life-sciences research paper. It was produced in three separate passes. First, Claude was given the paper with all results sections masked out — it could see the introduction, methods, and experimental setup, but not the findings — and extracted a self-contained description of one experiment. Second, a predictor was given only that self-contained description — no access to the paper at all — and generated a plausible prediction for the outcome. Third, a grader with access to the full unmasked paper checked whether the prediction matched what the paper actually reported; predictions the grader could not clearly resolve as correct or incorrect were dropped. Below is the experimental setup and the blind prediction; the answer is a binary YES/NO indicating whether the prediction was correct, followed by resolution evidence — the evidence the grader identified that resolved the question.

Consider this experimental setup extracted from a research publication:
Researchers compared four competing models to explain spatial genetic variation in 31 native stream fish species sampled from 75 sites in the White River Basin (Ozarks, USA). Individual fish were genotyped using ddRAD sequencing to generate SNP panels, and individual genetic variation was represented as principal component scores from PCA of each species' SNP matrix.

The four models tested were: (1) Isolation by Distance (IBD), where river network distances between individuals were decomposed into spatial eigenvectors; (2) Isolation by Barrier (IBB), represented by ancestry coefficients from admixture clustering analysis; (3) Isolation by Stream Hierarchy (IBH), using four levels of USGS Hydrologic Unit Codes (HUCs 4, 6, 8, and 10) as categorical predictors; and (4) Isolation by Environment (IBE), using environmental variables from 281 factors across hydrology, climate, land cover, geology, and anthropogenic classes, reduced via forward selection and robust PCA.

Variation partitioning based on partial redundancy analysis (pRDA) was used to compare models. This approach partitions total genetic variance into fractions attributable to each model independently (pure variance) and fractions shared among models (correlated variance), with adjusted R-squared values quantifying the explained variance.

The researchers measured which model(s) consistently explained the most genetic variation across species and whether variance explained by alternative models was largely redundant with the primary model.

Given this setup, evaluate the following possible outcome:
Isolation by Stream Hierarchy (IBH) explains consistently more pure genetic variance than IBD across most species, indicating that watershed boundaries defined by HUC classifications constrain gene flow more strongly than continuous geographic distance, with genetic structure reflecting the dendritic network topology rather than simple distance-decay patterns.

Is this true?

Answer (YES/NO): YES